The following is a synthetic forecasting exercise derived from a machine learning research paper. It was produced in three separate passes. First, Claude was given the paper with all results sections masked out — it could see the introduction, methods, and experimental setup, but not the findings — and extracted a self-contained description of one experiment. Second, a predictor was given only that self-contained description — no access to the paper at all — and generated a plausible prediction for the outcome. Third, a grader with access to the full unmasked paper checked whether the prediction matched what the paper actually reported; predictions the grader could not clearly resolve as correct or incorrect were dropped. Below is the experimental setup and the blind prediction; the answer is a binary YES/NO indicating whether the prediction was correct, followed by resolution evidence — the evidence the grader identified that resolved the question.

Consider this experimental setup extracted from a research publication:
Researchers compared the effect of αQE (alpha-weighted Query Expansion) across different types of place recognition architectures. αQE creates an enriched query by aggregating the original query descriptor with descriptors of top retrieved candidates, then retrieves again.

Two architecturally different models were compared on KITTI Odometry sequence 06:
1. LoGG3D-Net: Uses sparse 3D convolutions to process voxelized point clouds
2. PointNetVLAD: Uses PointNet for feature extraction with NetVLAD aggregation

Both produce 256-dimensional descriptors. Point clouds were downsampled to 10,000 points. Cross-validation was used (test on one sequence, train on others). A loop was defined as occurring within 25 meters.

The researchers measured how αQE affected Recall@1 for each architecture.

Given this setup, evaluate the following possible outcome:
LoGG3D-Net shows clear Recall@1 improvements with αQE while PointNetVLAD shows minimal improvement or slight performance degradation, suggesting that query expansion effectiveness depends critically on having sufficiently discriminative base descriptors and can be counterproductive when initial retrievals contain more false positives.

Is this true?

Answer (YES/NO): NO